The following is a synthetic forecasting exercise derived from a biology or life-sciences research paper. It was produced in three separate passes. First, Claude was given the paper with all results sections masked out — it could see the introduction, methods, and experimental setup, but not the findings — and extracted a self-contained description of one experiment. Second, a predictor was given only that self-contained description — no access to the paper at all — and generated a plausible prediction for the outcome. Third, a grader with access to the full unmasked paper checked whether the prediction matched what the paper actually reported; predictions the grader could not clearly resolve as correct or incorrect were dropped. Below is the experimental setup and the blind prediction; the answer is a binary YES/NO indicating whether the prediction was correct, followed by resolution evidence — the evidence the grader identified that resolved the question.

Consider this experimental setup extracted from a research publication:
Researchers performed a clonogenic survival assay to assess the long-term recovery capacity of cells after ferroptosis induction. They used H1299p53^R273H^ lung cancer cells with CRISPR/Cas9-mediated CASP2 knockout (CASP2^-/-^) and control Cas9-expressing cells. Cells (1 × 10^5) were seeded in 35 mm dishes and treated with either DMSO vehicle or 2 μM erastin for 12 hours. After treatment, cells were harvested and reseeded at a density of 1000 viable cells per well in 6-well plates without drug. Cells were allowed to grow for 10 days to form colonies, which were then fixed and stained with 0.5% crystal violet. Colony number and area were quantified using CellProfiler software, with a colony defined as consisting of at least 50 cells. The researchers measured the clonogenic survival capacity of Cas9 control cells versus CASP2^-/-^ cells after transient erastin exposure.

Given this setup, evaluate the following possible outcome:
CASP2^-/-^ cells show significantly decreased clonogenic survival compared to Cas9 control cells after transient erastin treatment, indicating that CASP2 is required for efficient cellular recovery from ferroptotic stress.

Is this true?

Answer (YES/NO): YES